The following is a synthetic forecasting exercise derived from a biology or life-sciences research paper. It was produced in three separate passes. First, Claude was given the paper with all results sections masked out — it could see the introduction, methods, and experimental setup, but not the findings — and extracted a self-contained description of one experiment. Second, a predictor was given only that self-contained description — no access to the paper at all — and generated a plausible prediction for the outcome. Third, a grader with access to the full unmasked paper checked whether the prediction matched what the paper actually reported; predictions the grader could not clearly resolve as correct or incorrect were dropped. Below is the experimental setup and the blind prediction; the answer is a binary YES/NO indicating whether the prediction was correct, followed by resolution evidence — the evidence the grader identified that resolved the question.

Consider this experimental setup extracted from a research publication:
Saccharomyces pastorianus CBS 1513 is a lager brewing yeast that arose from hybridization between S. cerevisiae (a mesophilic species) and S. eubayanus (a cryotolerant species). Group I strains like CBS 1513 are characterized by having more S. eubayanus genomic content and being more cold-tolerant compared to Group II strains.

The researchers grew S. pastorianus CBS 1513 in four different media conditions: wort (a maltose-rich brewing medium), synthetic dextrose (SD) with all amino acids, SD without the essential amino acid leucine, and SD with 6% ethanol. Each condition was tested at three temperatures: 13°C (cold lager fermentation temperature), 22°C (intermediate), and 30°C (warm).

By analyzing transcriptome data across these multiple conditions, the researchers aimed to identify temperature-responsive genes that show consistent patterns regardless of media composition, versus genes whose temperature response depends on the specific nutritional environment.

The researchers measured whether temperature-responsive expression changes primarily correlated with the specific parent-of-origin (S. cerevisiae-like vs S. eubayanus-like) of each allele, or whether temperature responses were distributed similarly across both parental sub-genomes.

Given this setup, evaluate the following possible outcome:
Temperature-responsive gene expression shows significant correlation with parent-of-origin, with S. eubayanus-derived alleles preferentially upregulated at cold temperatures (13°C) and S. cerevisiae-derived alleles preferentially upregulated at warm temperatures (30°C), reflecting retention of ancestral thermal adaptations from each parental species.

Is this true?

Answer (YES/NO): NO